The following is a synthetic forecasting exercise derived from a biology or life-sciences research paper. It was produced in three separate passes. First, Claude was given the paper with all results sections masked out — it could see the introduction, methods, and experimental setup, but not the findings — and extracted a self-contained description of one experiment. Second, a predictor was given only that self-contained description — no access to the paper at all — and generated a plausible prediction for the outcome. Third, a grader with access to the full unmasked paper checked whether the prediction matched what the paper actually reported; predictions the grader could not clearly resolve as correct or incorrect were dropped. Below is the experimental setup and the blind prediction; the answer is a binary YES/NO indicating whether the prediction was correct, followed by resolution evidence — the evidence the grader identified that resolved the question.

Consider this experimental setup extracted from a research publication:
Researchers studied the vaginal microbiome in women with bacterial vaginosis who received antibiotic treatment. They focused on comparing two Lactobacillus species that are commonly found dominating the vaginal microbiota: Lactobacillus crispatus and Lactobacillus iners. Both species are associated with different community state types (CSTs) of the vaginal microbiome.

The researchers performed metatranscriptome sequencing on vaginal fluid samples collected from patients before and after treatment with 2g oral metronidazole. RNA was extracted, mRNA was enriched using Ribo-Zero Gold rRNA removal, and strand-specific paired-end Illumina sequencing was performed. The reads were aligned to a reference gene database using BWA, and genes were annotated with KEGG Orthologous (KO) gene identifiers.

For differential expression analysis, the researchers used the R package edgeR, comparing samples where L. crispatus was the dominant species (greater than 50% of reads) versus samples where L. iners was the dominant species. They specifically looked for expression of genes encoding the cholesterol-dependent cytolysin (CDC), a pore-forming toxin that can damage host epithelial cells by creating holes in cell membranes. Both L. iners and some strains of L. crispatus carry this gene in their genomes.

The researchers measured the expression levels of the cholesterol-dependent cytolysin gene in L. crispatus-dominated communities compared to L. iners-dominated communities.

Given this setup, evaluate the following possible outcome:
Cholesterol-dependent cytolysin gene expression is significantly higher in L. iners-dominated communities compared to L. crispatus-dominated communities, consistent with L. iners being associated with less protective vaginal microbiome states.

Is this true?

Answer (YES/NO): YES